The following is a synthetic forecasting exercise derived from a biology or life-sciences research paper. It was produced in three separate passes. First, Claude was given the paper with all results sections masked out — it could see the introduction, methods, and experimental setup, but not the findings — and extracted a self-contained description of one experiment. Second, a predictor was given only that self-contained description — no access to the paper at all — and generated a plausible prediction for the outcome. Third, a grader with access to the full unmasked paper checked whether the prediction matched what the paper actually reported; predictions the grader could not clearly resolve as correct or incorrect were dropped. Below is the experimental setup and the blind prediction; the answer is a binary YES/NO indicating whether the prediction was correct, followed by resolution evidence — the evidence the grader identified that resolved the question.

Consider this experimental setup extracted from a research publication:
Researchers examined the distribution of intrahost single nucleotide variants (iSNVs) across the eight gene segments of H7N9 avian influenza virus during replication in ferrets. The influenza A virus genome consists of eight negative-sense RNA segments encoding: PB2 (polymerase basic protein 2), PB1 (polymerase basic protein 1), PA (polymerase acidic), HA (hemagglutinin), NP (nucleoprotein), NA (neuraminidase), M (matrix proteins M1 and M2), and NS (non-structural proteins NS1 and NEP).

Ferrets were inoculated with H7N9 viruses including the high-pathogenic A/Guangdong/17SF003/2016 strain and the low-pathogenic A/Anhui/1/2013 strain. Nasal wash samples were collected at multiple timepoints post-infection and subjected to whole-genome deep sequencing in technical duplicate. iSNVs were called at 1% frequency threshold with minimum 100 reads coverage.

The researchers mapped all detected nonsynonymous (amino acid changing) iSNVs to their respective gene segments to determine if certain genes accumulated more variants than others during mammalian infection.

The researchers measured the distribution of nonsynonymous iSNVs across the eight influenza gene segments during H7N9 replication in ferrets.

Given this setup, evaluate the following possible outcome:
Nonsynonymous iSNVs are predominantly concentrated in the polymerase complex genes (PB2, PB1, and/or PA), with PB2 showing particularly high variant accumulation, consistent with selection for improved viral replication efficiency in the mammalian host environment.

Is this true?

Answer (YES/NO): NO